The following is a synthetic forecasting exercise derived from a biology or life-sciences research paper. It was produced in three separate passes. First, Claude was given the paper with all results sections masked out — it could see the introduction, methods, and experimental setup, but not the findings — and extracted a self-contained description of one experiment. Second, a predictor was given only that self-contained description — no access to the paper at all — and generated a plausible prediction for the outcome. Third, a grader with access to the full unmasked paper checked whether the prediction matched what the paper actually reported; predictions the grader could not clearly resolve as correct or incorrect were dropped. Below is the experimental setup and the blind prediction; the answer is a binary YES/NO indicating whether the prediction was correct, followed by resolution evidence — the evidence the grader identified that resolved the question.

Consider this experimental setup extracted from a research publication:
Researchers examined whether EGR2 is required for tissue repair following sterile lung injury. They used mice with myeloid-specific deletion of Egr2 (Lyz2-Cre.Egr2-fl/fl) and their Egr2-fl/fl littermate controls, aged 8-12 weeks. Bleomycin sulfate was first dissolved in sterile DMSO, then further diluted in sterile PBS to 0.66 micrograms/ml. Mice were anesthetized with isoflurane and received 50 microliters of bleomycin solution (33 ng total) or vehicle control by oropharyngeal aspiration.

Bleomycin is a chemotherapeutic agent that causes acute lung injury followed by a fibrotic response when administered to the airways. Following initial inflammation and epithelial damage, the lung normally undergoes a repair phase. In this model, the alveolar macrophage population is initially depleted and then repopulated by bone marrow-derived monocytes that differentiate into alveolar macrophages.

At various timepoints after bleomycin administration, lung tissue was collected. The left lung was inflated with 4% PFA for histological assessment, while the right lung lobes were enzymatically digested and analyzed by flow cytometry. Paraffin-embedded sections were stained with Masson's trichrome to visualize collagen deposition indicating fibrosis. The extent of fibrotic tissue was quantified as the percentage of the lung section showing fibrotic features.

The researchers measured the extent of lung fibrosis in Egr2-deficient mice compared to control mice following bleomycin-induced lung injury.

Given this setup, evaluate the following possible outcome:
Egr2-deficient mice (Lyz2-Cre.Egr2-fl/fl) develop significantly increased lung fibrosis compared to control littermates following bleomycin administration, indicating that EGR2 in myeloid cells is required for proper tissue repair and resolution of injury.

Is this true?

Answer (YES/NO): YES